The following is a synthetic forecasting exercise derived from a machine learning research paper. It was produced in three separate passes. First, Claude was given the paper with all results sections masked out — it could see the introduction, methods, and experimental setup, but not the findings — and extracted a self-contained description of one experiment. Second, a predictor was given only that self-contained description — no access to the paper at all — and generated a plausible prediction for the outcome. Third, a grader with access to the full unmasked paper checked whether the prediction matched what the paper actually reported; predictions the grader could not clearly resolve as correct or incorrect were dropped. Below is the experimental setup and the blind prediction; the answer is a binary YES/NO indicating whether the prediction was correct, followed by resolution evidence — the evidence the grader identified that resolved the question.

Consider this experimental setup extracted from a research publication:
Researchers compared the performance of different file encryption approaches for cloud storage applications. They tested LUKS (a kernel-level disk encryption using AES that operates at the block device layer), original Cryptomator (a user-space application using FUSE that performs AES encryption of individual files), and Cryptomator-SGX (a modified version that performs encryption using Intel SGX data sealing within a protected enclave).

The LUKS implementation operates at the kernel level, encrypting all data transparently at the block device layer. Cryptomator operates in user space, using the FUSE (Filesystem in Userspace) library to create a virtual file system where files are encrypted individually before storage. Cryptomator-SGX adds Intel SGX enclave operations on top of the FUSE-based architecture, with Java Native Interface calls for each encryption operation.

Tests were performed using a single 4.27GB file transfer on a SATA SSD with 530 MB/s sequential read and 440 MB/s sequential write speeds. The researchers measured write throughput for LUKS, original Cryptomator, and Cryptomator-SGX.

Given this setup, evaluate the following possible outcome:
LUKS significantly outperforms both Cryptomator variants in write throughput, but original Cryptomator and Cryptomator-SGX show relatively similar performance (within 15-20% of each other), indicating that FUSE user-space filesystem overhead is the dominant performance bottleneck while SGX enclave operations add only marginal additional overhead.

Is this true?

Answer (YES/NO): NO